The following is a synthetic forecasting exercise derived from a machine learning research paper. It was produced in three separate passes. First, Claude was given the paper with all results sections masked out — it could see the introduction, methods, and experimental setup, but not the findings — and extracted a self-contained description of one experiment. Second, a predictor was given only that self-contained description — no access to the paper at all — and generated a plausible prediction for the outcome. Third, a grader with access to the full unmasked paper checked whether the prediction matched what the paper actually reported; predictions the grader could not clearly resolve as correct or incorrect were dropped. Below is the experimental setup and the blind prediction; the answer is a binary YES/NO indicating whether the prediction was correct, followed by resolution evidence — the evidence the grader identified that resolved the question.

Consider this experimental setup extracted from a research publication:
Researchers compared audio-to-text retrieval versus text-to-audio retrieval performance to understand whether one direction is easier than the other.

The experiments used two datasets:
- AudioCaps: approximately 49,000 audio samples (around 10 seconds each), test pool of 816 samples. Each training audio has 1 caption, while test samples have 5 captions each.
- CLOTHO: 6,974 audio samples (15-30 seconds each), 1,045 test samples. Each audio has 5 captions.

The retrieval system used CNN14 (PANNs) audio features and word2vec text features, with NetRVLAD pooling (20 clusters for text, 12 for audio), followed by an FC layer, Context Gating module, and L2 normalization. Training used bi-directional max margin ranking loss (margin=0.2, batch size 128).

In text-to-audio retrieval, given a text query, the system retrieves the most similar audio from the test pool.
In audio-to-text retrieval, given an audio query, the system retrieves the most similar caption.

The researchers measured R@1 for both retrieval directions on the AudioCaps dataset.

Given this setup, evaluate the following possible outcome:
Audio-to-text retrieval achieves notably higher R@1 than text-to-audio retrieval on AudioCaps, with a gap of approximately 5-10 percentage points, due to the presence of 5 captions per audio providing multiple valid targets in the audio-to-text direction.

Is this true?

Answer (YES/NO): NO